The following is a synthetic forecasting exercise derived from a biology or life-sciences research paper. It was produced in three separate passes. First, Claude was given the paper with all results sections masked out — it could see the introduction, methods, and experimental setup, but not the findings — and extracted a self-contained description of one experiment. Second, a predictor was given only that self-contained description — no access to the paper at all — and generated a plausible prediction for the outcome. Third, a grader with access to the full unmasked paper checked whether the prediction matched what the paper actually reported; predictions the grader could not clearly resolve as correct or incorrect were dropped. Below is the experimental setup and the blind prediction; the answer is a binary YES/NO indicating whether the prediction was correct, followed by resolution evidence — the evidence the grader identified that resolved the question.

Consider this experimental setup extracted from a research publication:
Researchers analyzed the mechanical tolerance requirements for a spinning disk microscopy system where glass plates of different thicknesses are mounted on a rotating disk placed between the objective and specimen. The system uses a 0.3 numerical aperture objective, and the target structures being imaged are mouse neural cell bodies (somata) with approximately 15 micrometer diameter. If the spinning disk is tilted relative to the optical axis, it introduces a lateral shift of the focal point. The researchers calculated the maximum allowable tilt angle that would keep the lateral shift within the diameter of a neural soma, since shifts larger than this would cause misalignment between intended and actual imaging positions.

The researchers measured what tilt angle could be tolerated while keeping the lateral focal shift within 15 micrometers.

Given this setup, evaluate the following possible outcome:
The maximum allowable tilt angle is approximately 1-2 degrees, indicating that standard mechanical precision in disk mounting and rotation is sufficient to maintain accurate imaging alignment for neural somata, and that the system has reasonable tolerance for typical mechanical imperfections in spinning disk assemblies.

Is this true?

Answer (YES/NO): NO